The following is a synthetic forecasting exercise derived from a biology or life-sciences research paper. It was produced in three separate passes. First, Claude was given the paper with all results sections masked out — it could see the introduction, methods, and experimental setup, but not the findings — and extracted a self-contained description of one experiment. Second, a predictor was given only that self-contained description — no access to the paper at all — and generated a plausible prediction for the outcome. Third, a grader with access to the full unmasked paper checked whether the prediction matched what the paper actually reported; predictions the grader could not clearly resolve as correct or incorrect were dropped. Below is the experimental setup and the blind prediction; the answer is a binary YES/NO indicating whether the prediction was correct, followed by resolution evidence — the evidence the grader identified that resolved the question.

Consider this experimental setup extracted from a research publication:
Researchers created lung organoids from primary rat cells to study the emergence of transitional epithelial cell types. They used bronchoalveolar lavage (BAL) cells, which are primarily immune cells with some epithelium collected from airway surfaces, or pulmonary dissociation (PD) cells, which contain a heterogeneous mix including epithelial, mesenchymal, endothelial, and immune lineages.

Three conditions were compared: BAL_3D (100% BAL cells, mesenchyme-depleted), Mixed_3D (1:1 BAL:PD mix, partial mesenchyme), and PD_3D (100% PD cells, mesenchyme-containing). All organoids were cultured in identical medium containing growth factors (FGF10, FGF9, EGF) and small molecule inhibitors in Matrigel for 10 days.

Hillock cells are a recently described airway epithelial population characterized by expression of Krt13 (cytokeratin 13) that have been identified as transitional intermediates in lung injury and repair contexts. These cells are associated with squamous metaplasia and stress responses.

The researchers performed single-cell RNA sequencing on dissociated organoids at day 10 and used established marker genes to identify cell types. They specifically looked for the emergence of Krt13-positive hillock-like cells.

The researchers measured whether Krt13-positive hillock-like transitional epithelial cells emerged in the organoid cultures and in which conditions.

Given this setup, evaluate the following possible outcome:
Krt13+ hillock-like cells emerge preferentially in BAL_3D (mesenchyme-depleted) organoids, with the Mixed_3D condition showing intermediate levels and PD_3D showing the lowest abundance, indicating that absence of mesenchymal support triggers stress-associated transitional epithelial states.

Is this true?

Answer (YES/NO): NO